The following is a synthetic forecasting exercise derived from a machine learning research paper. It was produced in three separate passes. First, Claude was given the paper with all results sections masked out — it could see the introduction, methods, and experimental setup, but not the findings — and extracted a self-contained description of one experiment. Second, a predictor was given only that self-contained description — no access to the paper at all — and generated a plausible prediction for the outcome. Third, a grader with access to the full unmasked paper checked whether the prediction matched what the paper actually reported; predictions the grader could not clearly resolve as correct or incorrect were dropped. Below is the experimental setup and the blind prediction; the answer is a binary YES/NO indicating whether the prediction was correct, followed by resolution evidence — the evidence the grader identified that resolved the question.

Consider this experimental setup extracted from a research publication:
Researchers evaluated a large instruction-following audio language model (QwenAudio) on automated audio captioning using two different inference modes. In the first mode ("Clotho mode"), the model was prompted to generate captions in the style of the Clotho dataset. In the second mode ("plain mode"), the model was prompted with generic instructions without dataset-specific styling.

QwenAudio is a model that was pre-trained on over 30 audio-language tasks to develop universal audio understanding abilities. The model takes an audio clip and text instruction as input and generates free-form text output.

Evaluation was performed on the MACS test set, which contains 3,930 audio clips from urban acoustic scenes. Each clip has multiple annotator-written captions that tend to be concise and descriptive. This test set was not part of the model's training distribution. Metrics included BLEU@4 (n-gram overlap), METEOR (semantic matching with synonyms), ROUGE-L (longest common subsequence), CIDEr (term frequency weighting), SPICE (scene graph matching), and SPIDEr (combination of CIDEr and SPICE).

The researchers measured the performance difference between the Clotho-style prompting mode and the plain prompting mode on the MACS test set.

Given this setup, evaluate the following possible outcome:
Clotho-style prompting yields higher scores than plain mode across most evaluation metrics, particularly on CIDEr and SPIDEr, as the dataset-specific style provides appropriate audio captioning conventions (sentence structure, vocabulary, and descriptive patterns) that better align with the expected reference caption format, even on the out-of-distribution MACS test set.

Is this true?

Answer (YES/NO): NO